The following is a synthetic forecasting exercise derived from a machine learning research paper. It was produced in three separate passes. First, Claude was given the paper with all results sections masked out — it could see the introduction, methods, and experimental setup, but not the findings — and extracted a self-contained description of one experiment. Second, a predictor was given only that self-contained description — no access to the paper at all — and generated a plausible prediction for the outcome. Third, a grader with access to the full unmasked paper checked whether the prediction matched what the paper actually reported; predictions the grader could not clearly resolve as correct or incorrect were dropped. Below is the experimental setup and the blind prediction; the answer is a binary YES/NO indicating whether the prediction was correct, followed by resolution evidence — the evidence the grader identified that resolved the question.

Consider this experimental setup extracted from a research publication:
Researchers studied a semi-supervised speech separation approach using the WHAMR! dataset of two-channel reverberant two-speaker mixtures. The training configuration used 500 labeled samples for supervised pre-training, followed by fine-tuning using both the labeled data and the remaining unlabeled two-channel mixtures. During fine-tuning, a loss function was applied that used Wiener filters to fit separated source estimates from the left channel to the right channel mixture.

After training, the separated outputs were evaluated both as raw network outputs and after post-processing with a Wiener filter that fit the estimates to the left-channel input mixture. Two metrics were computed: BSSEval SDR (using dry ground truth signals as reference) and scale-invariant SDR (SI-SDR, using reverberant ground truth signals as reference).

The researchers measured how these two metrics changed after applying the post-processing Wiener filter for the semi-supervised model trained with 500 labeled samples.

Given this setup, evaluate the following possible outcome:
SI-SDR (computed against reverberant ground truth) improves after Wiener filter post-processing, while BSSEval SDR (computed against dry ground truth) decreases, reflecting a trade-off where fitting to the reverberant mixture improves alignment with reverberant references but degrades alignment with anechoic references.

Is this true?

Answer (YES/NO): YES